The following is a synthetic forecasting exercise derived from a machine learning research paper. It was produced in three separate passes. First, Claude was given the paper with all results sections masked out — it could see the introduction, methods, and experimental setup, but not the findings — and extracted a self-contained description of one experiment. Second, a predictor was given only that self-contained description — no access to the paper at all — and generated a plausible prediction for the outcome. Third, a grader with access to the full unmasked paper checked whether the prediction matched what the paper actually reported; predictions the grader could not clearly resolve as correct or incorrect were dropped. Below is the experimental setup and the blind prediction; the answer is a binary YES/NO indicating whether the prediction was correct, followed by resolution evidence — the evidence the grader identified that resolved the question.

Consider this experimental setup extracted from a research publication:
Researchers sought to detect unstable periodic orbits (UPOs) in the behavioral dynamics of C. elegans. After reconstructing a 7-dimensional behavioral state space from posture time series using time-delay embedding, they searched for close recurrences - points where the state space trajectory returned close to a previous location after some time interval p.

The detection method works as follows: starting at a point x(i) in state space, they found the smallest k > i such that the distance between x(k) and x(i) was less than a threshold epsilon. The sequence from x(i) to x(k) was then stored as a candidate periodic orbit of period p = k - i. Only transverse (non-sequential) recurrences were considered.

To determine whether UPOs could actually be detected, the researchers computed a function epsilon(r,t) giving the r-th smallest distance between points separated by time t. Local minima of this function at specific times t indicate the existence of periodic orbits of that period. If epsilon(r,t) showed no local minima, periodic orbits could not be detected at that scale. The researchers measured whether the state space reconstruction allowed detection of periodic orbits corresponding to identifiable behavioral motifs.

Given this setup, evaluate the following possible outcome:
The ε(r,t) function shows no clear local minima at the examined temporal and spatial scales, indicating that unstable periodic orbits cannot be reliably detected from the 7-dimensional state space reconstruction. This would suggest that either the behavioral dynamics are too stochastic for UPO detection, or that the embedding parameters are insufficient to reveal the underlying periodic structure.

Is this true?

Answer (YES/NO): NO